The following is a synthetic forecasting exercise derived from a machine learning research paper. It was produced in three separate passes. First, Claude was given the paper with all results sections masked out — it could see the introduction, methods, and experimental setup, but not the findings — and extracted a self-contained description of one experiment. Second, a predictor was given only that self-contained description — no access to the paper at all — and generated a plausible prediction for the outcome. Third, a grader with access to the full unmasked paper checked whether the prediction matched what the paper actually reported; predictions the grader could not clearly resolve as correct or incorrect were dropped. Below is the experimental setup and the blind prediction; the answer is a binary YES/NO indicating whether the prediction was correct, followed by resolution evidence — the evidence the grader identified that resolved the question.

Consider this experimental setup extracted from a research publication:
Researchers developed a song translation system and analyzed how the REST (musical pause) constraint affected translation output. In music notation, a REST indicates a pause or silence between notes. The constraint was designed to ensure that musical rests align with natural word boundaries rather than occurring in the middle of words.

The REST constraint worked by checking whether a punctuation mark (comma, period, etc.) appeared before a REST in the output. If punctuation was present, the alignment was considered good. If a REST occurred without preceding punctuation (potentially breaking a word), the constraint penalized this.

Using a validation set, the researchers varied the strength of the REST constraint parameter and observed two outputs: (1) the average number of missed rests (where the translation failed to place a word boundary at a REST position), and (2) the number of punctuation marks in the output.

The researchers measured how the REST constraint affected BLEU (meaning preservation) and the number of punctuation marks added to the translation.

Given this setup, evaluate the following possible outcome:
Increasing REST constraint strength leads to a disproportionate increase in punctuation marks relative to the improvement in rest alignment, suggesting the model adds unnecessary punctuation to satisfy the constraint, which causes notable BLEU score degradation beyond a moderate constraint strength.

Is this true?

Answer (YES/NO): NO